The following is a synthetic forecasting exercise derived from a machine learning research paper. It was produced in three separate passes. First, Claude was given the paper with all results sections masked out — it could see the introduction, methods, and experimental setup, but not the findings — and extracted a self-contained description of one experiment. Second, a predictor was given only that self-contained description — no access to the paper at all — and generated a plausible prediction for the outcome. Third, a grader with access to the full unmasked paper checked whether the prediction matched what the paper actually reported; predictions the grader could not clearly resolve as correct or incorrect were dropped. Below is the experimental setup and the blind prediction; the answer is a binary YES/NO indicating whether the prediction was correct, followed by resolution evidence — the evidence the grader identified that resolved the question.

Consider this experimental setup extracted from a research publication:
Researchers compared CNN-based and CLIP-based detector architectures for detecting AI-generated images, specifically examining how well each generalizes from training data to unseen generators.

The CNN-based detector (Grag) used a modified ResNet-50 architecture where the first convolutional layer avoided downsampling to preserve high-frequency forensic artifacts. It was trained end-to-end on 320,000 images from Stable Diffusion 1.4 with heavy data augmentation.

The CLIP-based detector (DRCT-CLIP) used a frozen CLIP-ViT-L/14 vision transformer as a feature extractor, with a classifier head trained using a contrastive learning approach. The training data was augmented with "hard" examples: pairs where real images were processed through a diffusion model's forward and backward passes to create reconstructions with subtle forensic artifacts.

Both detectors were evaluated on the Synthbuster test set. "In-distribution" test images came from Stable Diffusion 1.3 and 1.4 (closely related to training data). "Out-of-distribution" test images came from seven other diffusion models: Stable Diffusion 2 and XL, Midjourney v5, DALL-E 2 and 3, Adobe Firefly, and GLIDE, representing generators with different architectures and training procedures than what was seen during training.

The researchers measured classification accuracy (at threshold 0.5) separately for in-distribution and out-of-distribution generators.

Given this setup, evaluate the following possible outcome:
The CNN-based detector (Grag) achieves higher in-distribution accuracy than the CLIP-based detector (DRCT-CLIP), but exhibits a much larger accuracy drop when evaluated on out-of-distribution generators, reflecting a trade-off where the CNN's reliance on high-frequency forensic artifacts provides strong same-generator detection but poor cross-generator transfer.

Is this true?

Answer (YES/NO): YES